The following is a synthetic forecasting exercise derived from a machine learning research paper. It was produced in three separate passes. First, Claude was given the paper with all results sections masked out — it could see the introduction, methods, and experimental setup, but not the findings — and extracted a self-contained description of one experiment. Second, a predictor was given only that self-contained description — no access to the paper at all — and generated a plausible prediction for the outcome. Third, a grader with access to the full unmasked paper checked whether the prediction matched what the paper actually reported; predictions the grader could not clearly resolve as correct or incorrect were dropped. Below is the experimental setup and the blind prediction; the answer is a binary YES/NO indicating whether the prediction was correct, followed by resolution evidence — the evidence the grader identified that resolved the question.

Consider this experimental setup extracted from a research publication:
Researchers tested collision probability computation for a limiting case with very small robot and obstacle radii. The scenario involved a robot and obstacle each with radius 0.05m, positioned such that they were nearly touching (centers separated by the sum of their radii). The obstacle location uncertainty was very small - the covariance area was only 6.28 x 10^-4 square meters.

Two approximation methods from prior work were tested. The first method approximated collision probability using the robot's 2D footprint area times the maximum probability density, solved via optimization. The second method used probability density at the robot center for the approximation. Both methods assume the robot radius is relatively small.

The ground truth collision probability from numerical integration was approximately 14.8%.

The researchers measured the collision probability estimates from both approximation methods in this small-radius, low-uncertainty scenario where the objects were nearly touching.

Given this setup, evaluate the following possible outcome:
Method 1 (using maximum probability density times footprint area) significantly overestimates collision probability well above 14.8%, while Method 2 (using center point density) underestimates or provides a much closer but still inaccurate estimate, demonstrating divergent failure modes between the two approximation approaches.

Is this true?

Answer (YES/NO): NO